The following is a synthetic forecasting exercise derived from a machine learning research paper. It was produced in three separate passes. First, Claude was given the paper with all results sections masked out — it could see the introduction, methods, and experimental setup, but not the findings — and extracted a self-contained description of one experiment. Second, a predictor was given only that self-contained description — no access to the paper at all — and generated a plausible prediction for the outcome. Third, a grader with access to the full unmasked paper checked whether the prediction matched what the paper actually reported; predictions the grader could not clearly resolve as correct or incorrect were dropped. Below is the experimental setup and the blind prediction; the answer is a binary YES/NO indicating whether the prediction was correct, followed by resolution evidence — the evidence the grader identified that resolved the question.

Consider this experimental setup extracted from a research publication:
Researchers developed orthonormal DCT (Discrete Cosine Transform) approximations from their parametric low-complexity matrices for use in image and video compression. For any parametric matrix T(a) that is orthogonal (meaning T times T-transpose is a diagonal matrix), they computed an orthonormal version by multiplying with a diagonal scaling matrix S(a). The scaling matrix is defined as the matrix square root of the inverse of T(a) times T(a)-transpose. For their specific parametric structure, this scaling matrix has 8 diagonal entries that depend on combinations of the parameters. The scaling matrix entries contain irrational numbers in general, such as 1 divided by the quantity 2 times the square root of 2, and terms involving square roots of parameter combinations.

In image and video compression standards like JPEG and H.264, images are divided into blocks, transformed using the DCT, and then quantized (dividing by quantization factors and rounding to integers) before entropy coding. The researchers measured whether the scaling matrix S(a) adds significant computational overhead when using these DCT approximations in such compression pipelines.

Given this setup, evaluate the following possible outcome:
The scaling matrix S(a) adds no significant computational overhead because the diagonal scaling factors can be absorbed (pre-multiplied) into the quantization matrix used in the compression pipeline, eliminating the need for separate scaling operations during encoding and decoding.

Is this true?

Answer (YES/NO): YES